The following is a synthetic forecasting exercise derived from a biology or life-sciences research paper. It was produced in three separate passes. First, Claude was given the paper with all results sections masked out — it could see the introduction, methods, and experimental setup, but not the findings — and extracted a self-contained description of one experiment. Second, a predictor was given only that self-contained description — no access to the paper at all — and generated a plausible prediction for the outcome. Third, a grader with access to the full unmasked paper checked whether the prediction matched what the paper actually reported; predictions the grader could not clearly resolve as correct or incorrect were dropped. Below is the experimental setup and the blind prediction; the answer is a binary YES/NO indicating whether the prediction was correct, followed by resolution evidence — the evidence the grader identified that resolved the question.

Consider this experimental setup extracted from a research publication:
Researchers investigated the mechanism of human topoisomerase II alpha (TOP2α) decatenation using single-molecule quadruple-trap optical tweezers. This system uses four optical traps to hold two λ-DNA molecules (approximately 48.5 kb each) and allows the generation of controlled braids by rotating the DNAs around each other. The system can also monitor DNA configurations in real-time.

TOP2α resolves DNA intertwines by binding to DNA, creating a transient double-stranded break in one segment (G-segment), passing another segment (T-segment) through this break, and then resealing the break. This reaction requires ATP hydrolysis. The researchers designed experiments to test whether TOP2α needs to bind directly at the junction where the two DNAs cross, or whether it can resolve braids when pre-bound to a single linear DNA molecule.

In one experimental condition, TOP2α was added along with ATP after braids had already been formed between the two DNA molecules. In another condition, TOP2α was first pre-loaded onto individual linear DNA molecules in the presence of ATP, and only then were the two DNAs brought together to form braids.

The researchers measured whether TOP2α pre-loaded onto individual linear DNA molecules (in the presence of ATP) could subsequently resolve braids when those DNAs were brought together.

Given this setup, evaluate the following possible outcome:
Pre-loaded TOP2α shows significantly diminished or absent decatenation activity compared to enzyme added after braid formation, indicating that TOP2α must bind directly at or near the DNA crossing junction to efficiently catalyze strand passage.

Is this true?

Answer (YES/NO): YES